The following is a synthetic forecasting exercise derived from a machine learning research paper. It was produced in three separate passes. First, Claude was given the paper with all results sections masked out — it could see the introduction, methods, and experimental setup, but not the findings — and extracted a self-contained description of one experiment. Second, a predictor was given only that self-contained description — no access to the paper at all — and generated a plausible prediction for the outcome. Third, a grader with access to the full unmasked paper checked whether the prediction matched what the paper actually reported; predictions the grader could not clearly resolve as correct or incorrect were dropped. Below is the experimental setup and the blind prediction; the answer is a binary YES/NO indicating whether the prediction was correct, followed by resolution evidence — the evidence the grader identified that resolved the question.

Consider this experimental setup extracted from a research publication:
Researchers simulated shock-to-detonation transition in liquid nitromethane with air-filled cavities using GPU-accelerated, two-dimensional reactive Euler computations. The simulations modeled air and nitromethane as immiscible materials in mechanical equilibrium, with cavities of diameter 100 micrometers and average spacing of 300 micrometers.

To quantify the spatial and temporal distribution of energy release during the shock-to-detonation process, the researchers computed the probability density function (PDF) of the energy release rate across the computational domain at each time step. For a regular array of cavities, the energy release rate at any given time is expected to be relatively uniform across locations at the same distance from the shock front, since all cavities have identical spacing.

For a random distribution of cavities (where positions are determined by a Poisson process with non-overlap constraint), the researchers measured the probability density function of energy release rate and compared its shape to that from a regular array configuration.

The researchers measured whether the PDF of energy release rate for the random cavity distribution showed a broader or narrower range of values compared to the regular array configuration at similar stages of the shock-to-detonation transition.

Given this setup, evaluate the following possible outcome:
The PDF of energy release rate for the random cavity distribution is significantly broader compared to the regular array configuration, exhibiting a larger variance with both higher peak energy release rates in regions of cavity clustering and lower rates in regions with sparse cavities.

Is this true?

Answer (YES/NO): NO